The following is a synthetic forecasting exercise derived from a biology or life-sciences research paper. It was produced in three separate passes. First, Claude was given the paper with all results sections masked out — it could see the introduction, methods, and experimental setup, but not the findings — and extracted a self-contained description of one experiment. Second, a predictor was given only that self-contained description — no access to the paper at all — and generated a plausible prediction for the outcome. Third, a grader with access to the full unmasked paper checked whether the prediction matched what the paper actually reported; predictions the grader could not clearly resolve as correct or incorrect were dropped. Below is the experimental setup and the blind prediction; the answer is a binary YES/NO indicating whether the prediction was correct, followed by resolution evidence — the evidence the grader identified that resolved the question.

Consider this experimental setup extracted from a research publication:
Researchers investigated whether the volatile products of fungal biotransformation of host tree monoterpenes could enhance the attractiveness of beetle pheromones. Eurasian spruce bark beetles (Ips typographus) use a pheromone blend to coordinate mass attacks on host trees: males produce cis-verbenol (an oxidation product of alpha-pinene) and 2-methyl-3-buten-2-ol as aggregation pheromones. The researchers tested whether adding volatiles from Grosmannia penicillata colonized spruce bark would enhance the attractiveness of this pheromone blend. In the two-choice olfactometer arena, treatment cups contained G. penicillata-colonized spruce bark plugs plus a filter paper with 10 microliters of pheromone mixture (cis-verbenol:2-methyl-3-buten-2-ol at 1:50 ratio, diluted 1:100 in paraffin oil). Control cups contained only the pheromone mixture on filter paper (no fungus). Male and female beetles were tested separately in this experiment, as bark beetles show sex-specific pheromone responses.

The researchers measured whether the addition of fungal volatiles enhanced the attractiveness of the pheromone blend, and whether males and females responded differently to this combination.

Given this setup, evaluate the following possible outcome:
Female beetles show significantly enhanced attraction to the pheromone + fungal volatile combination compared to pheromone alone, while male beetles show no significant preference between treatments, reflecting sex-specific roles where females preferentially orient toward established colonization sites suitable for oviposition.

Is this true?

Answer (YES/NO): YES